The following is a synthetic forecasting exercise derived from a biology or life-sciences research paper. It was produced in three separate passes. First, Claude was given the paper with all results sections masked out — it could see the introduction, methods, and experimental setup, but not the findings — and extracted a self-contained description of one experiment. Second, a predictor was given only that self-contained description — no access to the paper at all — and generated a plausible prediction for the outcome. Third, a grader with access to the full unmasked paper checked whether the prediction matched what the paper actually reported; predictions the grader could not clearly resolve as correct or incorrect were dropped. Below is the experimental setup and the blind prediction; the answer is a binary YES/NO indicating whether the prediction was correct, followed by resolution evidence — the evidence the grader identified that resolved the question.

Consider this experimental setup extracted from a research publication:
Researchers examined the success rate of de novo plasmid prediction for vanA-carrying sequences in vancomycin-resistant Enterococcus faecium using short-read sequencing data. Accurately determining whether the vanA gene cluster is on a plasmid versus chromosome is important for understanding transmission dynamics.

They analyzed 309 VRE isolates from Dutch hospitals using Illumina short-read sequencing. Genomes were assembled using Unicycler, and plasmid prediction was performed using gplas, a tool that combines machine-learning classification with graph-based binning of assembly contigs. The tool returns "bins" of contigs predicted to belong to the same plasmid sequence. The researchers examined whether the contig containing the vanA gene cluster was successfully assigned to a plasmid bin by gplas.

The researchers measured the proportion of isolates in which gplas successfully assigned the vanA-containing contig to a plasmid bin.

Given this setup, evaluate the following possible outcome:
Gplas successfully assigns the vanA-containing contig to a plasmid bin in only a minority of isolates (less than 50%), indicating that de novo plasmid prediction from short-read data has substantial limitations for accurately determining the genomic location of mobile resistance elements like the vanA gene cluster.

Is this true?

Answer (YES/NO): NO